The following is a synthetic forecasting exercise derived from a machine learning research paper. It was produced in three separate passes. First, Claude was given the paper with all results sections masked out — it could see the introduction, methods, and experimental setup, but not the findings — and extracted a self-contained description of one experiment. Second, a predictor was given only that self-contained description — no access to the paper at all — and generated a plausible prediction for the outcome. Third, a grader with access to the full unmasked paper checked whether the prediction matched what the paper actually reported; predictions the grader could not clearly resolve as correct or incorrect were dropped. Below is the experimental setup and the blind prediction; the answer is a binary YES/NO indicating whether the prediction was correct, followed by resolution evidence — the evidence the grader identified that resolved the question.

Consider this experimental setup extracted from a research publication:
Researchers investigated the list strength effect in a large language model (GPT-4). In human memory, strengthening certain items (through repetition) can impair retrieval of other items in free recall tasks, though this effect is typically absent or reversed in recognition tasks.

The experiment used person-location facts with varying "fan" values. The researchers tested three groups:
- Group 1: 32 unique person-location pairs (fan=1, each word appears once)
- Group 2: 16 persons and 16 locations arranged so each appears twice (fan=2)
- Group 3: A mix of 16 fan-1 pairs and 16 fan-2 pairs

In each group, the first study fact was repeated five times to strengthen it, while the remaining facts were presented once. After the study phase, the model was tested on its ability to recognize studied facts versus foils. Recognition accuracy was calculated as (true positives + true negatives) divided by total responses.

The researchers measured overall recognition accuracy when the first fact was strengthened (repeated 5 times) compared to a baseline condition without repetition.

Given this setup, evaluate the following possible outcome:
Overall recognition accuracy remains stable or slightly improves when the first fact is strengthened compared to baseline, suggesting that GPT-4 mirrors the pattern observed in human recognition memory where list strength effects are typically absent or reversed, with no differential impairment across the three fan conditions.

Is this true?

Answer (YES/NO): YES